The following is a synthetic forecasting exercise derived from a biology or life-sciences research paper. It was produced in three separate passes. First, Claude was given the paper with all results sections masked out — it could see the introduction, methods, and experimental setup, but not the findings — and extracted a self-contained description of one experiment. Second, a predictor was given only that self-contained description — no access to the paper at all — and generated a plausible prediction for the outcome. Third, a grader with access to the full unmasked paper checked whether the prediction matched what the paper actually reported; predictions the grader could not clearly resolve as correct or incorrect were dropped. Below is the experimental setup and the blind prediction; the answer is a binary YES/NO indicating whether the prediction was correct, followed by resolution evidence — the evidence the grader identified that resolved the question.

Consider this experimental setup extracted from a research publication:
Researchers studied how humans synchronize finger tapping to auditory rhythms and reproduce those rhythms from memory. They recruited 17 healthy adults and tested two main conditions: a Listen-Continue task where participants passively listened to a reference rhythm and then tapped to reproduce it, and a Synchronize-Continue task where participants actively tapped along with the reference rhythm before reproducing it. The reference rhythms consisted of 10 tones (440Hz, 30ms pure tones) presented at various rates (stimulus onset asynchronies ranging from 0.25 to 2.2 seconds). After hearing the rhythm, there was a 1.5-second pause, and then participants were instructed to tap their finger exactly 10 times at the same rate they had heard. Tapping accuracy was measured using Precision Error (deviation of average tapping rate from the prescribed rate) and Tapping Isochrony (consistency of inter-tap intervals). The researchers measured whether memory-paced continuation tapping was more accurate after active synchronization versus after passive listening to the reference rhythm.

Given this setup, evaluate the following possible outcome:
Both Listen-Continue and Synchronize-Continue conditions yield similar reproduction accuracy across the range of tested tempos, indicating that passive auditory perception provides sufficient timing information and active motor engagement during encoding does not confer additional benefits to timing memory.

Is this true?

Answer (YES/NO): NO